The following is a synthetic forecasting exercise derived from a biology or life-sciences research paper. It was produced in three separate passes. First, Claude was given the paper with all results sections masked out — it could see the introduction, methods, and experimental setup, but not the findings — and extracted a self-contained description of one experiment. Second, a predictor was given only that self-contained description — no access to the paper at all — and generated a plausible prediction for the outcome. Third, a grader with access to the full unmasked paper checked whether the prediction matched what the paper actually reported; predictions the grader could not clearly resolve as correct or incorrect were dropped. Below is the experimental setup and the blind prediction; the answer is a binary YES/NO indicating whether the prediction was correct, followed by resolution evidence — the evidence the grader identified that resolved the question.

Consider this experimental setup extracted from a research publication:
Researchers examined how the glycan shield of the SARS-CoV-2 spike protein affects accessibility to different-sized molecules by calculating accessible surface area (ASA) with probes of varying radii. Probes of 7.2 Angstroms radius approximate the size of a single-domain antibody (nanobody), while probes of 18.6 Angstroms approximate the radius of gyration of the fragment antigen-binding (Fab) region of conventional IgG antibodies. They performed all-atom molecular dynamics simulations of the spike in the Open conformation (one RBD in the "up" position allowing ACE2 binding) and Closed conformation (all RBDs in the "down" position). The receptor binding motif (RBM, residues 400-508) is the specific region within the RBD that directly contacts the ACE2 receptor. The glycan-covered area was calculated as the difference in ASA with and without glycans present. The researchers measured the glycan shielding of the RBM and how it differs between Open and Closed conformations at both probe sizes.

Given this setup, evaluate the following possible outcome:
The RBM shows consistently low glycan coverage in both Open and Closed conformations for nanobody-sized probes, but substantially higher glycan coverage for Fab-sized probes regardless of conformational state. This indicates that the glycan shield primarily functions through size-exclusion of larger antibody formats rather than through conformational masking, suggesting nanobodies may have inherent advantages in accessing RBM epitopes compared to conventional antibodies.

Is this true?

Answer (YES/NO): NO